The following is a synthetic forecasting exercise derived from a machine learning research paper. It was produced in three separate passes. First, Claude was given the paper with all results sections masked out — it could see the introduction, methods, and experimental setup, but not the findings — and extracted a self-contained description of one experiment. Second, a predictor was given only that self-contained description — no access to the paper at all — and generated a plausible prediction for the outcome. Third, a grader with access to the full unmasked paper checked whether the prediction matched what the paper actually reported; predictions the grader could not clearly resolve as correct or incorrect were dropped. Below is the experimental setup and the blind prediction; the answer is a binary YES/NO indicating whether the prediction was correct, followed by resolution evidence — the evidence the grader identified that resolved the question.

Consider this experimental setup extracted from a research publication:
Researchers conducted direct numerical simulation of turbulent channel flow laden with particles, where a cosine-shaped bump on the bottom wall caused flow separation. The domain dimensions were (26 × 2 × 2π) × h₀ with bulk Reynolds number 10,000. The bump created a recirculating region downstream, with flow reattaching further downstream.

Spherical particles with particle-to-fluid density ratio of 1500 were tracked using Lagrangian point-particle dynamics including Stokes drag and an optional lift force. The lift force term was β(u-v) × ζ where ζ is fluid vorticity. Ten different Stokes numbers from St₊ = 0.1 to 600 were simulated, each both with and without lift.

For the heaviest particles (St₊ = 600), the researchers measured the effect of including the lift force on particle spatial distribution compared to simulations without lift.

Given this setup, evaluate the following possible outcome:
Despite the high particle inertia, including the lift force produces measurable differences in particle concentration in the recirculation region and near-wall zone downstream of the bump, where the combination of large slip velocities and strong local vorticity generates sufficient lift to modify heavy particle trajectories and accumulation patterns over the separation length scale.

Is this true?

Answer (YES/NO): NO